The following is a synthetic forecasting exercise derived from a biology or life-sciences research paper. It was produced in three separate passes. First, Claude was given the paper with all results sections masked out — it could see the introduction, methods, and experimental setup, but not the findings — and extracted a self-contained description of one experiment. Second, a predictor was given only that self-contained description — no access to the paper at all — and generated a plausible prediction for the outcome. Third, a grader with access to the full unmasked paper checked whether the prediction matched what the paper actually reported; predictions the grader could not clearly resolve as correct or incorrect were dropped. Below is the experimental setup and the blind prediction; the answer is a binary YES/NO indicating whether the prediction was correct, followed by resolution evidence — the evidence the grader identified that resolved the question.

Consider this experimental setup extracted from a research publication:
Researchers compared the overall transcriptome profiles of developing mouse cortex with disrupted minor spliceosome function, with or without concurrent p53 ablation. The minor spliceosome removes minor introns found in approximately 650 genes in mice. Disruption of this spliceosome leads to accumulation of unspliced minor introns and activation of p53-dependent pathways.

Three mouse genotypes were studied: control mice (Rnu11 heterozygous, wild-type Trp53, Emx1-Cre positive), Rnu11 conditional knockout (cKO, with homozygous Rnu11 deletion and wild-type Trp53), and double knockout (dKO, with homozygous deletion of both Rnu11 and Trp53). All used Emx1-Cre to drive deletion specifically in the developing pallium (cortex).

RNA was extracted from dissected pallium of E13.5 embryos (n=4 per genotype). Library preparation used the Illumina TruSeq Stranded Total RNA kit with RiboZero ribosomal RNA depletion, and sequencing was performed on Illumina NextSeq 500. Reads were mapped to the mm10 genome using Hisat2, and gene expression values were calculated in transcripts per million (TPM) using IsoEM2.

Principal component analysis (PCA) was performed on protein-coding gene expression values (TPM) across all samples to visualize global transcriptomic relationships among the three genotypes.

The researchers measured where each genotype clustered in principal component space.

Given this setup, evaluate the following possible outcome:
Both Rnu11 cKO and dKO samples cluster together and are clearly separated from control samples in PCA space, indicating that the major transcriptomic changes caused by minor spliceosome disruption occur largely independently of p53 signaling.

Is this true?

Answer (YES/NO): NO